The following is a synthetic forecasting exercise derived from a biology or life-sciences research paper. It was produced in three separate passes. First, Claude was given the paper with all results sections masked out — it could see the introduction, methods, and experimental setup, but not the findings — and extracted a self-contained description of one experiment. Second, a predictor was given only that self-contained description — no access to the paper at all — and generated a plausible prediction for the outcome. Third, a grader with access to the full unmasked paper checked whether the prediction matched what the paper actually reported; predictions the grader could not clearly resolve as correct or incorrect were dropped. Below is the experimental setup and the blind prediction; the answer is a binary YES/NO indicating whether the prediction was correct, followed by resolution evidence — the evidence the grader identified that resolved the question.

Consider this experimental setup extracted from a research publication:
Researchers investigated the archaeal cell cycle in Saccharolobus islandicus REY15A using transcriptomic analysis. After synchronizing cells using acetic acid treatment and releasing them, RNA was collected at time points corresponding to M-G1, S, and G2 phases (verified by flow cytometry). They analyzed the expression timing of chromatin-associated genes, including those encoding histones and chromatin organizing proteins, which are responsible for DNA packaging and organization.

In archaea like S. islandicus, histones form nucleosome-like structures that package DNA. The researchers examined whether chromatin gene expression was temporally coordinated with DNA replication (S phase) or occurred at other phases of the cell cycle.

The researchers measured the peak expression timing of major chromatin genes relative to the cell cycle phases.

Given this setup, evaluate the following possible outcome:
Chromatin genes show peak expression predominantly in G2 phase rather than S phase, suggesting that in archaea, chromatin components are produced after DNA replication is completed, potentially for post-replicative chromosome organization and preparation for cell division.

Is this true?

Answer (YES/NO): NO